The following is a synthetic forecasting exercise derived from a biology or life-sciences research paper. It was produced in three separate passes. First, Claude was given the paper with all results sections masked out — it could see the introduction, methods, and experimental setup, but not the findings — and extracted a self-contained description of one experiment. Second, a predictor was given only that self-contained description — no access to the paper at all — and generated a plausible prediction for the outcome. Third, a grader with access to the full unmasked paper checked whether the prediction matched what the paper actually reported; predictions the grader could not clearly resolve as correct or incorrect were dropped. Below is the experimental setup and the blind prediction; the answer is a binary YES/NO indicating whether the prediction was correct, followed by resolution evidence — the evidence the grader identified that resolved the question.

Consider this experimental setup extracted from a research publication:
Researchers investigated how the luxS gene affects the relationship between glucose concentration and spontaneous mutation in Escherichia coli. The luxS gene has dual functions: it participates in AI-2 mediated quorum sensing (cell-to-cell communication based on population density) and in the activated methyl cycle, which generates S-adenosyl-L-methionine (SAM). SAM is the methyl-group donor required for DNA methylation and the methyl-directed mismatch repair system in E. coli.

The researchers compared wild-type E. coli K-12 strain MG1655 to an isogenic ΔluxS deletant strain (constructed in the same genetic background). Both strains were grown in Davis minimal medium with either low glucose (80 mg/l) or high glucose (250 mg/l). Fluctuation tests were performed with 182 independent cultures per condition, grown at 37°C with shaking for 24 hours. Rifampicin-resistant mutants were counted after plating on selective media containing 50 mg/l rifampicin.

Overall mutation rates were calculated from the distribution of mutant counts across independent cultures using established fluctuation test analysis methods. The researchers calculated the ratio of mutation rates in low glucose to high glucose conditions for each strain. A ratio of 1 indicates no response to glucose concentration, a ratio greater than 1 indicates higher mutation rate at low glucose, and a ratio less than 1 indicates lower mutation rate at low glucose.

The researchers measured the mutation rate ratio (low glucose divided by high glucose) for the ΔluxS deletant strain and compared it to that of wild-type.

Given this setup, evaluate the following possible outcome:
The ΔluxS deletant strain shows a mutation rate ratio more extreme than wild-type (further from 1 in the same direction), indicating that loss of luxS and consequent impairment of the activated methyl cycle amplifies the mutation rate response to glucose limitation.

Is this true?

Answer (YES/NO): NO